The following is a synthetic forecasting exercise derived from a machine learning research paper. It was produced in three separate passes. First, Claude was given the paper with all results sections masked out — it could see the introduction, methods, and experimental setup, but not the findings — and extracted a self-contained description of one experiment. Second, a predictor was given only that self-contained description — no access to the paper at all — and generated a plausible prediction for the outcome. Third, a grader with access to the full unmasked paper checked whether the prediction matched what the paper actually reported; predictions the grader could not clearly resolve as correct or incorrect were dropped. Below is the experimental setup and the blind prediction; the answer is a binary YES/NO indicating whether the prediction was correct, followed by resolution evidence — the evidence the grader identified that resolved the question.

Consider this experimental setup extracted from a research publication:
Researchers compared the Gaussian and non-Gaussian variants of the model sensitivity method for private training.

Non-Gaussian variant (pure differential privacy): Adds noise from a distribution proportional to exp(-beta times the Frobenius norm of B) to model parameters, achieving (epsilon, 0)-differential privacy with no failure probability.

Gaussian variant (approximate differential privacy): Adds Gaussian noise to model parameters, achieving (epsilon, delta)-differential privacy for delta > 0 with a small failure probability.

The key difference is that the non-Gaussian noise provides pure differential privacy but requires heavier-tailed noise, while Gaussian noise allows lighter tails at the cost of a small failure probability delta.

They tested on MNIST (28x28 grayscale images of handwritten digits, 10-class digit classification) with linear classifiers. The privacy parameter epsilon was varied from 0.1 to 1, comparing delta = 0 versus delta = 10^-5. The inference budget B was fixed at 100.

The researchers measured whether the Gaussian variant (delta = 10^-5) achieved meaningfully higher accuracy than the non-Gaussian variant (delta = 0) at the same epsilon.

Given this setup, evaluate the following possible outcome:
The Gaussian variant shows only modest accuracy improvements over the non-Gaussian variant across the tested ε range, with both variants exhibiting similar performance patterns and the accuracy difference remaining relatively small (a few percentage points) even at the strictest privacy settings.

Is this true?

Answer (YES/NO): NO